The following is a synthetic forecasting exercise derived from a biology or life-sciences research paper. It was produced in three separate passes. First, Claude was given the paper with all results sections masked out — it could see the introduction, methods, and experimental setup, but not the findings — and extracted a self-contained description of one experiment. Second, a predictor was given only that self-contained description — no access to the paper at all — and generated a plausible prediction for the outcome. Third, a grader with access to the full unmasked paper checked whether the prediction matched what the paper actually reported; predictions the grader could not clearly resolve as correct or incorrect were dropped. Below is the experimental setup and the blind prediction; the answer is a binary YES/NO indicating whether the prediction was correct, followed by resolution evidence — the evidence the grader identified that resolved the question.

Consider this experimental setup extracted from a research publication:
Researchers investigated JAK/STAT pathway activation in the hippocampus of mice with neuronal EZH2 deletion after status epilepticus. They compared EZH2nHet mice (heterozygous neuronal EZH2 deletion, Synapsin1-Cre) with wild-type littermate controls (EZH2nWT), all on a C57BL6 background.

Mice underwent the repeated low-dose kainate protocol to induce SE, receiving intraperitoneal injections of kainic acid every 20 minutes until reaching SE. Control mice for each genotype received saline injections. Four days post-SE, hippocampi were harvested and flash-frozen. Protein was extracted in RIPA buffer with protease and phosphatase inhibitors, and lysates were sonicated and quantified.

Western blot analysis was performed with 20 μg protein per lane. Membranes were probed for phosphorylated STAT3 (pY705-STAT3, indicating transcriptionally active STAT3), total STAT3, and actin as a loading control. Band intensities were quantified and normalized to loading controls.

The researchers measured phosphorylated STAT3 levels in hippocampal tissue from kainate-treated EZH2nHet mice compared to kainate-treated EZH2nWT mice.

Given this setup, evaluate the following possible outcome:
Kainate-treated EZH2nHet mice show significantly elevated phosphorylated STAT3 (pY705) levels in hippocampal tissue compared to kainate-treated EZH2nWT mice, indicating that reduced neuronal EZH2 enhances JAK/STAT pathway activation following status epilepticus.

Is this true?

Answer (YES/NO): YES